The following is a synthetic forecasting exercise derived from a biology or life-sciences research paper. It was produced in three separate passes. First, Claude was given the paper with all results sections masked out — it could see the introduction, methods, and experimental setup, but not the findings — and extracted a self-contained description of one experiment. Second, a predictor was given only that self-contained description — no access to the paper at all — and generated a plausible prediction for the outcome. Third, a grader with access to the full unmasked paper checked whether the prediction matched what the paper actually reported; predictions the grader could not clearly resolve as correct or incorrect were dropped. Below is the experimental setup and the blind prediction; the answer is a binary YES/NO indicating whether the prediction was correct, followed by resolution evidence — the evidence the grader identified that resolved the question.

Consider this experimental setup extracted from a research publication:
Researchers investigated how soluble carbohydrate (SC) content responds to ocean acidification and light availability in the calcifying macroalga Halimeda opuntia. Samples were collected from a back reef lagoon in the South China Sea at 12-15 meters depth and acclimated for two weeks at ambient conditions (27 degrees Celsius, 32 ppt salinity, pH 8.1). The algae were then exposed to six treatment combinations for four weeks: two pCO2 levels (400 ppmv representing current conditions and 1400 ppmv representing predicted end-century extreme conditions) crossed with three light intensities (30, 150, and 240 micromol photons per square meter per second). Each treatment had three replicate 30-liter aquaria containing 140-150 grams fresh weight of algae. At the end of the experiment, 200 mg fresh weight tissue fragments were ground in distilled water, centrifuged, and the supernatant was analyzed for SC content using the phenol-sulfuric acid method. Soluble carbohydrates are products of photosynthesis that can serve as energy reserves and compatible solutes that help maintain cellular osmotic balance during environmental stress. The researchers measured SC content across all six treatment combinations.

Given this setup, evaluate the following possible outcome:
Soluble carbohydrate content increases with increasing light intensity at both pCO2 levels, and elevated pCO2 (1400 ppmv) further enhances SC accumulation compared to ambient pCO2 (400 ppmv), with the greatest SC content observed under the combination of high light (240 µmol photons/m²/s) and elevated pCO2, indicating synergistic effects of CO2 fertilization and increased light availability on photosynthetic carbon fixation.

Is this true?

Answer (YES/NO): YES